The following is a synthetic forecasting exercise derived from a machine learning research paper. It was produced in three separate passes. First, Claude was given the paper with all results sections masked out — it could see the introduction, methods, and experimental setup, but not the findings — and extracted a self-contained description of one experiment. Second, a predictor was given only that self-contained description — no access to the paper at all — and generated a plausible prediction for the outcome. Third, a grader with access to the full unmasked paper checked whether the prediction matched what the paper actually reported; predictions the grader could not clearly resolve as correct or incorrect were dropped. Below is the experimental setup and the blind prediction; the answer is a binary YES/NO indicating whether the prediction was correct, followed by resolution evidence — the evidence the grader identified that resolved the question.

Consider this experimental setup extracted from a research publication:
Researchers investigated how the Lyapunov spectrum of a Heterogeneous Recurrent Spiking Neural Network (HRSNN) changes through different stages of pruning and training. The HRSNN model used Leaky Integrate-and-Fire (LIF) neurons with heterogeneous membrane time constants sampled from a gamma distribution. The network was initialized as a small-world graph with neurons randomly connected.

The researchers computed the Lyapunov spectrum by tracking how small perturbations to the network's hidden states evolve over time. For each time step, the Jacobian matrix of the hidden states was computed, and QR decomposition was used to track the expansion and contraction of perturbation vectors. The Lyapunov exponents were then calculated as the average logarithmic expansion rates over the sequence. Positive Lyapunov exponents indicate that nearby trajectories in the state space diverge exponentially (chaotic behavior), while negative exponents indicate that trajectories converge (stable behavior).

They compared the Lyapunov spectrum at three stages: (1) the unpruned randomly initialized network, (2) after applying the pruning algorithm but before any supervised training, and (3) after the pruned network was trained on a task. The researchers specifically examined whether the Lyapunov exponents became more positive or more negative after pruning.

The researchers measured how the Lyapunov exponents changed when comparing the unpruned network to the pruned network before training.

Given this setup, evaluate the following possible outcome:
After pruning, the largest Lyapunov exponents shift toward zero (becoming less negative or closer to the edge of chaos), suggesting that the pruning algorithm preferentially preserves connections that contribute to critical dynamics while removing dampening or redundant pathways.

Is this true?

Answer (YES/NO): NO